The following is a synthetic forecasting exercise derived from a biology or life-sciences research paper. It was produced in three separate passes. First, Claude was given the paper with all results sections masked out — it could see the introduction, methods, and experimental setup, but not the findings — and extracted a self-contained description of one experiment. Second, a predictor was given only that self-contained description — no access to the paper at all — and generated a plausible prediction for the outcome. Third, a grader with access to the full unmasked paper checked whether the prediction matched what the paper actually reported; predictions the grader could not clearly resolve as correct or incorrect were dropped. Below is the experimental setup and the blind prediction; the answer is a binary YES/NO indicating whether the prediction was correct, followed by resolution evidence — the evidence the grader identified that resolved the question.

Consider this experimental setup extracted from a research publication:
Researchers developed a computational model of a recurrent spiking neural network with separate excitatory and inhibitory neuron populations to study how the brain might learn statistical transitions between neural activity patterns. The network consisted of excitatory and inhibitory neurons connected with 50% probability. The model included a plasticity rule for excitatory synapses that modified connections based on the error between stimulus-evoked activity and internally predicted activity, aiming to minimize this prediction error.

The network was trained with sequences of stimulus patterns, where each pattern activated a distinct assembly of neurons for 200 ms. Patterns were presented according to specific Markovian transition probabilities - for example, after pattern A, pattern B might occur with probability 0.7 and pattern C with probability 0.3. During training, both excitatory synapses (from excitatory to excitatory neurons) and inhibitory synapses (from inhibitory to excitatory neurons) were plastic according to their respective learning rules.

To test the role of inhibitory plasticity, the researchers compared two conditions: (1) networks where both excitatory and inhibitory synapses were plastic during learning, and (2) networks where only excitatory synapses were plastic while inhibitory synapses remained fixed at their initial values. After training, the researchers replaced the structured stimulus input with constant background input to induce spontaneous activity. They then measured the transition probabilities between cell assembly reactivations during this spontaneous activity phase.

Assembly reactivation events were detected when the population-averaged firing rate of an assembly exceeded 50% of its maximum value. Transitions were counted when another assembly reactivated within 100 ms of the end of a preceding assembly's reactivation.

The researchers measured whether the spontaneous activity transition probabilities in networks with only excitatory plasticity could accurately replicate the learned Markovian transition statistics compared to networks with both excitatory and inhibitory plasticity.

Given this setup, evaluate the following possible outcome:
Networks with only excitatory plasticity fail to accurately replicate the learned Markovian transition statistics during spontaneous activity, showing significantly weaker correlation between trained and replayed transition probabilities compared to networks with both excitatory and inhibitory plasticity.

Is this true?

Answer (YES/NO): YES